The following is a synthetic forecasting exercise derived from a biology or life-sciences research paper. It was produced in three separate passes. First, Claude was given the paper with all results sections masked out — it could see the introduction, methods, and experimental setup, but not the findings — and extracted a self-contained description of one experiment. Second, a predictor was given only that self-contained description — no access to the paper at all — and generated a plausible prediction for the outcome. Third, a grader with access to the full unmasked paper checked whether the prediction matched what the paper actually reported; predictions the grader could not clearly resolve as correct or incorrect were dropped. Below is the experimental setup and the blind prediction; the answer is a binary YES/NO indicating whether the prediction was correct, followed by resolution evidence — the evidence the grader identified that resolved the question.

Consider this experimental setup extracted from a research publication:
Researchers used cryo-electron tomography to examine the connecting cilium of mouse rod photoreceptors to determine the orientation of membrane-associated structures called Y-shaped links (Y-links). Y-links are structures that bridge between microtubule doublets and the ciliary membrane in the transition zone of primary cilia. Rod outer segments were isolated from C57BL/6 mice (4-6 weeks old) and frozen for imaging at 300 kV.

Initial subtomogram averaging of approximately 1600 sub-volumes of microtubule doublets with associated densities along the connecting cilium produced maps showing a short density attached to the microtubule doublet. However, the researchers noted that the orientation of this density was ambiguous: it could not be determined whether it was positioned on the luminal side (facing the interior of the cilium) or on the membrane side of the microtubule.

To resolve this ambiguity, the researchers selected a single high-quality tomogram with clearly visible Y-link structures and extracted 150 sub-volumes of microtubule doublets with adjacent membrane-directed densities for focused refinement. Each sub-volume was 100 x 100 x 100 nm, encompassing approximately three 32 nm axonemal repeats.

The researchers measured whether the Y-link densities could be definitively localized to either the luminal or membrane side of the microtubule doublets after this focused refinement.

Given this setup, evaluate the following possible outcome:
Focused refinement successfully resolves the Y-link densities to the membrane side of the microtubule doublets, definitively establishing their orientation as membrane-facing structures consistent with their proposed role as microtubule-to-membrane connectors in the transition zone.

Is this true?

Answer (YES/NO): YES